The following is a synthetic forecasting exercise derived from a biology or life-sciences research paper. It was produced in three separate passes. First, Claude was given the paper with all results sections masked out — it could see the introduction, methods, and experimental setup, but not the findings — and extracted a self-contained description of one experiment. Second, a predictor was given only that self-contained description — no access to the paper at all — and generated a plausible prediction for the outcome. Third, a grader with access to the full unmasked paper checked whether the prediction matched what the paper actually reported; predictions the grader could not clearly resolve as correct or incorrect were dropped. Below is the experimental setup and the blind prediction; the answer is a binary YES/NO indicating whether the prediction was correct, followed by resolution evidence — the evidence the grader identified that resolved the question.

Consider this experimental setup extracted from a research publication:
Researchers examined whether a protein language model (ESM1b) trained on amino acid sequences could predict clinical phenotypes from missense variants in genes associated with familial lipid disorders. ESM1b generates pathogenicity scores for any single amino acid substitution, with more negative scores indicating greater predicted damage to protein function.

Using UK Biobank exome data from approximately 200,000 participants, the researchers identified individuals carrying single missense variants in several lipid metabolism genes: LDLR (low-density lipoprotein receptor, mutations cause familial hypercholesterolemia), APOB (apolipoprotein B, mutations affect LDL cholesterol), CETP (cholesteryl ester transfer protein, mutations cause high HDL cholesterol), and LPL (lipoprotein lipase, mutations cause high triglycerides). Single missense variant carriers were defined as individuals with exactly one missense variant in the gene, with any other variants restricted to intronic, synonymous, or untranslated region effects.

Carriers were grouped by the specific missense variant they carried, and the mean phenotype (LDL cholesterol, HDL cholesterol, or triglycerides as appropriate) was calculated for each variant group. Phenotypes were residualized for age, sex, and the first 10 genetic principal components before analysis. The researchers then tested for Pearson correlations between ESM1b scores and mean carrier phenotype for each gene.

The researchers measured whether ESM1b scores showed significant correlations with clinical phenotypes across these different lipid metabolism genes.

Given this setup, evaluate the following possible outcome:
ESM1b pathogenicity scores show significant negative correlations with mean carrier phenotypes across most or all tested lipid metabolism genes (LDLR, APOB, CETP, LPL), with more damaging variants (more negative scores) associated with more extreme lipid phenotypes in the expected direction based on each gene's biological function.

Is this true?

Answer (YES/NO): NO